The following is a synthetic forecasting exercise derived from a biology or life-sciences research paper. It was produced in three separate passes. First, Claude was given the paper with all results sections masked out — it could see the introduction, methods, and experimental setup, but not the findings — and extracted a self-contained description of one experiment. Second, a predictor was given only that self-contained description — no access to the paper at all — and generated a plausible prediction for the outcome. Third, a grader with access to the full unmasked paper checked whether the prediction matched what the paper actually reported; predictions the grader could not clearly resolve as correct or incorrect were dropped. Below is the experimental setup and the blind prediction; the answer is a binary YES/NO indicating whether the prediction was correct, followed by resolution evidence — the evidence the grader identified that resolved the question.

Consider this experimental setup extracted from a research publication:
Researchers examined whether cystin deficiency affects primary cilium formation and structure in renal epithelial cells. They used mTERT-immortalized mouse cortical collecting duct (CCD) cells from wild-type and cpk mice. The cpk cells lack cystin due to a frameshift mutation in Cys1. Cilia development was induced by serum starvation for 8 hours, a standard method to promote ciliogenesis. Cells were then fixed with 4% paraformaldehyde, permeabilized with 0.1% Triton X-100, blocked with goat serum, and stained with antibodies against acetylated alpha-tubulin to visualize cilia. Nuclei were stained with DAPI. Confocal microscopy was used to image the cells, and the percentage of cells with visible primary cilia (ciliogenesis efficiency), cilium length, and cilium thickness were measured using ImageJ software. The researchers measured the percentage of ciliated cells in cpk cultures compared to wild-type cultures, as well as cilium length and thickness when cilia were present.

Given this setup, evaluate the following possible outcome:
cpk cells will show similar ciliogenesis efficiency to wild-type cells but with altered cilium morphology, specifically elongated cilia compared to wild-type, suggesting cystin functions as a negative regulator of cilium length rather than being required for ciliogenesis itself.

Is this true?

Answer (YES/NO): NO